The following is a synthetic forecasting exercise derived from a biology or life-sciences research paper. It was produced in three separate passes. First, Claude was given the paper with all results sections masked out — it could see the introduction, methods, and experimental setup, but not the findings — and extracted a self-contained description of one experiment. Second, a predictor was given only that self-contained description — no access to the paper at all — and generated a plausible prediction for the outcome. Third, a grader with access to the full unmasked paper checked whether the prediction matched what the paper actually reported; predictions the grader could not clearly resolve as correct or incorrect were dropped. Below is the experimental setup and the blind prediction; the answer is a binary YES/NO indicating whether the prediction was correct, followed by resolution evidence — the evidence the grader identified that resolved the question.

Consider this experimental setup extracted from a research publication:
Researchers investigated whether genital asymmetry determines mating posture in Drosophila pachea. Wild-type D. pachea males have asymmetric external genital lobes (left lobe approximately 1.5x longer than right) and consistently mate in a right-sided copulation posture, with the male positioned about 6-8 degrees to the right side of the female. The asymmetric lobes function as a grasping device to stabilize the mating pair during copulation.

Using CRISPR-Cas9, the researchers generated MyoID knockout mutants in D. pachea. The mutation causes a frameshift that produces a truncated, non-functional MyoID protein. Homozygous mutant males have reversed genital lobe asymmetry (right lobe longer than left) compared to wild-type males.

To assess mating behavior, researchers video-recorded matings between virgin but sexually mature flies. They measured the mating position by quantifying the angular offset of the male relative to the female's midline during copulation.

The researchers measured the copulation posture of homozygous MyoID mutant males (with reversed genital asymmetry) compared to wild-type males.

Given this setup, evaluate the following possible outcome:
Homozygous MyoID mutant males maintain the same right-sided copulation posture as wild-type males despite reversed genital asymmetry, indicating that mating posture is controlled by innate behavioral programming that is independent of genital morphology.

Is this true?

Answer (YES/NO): YES